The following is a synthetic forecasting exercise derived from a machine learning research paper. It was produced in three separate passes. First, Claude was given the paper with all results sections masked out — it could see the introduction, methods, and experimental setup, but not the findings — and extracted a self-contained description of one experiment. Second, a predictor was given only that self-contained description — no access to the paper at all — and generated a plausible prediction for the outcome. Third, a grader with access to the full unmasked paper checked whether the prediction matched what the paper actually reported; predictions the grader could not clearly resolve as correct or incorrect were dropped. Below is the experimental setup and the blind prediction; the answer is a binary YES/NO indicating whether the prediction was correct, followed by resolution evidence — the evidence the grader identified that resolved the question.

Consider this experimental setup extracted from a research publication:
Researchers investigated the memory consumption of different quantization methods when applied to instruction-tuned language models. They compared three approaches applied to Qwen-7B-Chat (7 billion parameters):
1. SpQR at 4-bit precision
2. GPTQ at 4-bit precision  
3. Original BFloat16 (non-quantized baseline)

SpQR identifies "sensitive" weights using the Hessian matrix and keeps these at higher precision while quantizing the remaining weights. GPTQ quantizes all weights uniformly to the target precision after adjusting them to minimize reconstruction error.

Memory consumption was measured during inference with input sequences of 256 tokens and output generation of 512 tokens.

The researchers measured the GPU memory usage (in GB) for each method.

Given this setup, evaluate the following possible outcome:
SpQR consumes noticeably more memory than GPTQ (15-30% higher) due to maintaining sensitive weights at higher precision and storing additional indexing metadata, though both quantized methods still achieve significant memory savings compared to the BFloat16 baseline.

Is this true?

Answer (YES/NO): NO